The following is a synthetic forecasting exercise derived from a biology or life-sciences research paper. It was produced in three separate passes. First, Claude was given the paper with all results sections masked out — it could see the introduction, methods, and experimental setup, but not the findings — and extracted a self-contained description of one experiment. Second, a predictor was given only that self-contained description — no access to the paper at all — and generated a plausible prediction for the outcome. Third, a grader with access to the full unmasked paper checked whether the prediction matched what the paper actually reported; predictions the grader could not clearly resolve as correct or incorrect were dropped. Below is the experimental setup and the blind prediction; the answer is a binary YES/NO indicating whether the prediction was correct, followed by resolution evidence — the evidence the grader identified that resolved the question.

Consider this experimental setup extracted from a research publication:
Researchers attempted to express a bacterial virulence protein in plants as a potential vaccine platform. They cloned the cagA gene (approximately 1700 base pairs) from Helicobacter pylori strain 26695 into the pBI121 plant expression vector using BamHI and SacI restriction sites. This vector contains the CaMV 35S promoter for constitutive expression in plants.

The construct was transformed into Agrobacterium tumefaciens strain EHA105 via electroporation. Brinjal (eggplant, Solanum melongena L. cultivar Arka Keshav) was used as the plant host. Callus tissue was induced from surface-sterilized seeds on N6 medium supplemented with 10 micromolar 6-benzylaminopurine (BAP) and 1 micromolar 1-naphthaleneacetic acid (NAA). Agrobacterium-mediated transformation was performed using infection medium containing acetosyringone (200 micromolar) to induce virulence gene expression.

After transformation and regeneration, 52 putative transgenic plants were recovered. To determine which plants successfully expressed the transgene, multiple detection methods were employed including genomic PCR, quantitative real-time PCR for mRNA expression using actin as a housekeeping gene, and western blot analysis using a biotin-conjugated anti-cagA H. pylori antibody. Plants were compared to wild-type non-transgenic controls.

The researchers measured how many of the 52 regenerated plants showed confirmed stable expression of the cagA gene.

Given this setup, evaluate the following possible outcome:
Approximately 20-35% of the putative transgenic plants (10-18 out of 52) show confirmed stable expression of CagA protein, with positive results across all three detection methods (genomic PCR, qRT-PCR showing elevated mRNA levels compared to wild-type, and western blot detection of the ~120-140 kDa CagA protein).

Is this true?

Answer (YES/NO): NO